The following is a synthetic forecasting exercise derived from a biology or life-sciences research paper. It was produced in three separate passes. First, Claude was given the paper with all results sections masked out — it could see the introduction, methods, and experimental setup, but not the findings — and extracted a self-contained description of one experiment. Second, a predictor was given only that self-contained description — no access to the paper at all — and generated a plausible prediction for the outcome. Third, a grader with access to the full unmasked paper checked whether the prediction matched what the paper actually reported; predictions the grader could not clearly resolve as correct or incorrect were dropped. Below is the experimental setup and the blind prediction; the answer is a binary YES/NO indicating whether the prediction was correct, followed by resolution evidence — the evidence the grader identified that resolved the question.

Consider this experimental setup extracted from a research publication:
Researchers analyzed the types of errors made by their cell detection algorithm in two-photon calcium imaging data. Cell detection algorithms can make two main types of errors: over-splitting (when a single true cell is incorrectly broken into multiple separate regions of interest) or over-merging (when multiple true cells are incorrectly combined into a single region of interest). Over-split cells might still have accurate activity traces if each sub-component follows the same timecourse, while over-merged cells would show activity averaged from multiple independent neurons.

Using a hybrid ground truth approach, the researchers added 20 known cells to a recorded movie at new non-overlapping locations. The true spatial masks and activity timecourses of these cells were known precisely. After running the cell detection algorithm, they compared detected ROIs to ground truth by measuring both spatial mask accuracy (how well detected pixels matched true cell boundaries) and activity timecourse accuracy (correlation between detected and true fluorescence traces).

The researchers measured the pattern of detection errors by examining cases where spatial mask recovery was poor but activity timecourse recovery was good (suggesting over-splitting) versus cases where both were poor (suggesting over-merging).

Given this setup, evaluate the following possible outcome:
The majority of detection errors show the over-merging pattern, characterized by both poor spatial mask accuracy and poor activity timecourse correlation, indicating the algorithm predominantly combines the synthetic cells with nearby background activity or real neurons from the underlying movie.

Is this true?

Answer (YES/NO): NO